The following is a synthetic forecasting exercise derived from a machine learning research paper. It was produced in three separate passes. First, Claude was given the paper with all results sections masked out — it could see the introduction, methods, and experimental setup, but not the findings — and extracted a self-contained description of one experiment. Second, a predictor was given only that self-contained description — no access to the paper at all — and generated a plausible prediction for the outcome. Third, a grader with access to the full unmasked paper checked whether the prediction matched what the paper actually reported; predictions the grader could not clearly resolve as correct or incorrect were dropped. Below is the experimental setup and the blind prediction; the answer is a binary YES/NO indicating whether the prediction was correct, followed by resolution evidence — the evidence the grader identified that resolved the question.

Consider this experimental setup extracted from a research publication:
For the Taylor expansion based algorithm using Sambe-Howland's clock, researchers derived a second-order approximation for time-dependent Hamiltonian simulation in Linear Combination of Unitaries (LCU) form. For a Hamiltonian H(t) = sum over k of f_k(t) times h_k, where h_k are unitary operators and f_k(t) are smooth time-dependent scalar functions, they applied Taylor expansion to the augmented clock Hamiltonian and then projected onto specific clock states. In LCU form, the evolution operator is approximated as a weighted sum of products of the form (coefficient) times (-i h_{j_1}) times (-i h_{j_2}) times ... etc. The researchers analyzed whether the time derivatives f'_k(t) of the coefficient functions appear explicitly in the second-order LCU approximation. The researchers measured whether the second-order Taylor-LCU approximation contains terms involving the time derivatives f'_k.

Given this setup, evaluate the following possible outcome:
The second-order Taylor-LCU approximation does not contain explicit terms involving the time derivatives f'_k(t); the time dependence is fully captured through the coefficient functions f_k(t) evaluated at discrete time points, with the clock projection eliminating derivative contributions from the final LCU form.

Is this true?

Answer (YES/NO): NO